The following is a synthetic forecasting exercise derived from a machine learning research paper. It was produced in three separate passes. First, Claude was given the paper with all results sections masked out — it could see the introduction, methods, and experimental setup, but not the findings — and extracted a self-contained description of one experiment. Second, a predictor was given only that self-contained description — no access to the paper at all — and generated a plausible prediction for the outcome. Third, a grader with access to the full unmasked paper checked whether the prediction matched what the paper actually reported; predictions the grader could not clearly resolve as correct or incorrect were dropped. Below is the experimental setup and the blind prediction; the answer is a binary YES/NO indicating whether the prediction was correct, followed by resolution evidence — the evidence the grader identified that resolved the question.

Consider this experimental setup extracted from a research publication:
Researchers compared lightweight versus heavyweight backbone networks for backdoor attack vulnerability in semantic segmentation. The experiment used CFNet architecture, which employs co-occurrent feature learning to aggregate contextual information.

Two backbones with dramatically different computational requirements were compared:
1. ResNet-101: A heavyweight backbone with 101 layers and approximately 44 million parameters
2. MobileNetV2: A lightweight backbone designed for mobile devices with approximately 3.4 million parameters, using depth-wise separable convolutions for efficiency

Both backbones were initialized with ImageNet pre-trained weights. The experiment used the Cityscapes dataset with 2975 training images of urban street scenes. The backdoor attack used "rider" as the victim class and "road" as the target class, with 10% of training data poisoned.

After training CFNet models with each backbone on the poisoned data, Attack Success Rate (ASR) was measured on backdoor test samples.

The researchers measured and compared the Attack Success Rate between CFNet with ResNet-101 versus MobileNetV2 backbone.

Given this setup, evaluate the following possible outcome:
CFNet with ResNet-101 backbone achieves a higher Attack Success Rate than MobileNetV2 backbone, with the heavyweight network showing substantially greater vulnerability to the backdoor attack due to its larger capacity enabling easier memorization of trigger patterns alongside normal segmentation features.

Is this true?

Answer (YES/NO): NO